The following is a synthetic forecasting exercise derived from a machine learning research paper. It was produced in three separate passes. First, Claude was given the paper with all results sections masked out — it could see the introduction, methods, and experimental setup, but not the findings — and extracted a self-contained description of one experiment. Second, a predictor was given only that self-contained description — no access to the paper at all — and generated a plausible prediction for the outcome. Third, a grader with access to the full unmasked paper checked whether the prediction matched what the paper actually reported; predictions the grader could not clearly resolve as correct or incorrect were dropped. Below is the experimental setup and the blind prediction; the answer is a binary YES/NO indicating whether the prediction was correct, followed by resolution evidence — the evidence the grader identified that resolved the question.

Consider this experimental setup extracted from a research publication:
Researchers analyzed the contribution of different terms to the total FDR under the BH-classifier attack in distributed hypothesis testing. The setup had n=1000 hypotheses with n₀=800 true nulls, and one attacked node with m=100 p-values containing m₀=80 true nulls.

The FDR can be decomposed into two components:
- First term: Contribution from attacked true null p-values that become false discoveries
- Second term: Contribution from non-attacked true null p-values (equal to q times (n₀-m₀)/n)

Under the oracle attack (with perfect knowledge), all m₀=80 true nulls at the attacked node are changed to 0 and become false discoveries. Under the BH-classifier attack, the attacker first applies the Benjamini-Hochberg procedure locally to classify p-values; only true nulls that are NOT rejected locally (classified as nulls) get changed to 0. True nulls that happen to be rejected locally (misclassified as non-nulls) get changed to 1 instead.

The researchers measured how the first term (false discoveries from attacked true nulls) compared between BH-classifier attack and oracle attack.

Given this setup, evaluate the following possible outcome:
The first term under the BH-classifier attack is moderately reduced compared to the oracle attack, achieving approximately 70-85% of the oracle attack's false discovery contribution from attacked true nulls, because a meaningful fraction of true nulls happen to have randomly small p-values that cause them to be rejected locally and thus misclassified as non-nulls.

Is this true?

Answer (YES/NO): NO